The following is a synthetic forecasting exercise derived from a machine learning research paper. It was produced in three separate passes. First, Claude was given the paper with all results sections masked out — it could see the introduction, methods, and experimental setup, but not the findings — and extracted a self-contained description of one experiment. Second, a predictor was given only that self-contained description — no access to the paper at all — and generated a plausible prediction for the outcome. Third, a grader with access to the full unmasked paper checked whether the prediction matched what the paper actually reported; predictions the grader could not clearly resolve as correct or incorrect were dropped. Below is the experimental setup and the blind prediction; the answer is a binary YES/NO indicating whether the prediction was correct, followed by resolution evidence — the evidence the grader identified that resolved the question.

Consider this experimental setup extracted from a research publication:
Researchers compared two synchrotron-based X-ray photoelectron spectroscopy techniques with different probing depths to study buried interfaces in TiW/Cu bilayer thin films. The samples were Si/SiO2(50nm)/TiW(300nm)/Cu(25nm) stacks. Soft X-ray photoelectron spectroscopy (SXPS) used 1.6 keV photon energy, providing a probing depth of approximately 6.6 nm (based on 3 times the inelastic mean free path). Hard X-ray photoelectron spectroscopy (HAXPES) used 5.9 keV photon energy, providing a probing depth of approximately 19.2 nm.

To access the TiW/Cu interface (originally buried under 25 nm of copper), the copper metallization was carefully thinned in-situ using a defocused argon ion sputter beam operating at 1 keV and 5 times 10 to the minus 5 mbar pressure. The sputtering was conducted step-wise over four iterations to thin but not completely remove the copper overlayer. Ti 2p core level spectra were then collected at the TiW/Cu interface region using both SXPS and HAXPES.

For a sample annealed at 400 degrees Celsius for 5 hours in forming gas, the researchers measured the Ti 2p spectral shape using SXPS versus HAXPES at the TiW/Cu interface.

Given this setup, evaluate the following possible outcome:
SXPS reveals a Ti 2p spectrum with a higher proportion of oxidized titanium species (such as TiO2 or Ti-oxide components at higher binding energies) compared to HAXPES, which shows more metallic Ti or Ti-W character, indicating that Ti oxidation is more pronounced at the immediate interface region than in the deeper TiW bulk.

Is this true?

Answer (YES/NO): YES